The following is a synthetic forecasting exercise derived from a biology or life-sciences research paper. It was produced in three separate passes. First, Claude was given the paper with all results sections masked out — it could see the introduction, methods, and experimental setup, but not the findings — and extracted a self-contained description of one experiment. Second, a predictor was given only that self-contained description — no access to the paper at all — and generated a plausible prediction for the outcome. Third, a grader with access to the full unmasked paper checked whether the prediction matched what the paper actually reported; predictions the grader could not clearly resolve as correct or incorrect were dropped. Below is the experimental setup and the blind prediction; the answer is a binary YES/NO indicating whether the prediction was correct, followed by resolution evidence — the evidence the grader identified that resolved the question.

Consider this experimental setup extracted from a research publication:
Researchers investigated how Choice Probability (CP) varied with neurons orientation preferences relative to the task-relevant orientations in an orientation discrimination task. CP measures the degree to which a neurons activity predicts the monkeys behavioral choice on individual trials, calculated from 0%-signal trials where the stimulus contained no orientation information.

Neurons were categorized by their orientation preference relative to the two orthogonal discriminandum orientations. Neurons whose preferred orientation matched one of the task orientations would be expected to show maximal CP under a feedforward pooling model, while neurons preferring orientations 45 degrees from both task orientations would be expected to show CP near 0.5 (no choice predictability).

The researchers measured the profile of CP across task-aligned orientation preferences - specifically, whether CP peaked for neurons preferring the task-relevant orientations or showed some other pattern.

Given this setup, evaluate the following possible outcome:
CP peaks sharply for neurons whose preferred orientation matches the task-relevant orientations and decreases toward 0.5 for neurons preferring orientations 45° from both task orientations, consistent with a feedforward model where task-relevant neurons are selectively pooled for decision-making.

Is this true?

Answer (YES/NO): NO